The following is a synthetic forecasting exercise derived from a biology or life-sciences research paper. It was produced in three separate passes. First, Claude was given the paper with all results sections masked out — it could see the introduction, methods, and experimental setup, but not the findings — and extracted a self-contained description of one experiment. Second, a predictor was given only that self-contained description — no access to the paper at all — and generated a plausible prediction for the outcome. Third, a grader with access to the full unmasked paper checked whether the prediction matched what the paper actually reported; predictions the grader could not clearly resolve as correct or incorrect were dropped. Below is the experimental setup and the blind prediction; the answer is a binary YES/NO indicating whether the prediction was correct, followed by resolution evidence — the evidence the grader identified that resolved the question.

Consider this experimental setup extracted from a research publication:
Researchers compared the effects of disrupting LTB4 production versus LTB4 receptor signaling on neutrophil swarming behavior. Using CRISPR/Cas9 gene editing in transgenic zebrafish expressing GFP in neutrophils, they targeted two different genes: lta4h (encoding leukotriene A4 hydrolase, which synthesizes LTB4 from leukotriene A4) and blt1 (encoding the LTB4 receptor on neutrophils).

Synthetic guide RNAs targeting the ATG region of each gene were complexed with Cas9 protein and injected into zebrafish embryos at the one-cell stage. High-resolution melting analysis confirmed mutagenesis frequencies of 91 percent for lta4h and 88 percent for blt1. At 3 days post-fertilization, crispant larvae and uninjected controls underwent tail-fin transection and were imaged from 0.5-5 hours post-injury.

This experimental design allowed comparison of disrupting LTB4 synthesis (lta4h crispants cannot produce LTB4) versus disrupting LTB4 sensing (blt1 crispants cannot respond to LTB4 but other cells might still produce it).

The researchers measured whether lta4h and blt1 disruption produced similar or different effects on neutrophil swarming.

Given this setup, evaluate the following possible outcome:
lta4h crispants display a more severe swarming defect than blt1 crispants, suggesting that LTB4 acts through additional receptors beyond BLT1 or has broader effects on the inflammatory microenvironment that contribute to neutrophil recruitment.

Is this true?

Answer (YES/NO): NO